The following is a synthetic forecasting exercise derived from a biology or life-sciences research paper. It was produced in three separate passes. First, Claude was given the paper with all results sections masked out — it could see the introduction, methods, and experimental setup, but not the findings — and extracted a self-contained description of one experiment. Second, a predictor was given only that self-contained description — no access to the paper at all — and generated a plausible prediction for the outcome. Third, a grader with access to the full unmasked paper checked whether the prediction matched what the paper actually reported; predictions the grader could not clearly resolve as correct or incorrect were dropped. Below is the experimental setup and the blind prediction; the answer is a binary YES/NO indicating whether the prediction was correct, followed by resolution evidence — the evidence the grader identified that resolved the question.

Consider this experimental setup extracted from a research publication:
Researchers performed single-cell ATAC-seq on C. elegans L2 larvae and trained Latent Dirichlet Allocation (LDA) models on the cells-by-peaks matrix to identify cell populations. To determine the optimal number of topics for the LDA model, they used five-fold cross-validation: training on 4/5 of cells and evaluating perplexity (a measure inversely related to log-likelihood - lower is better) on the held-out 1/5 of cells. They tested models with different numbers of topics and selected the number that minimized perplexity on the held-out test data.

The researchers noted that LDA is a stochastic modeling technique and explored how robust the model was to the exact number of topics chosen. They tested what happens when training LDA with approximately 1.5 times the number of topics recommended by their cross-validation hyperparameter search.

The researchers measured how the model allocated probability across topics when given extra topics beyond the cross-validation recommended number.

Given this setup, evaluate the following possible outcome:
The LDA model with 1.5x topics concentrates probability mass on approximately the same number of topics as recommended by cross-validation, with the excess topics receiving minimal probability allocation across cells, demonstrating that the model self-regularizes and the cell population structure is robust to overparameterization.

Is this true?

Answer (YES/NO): YES